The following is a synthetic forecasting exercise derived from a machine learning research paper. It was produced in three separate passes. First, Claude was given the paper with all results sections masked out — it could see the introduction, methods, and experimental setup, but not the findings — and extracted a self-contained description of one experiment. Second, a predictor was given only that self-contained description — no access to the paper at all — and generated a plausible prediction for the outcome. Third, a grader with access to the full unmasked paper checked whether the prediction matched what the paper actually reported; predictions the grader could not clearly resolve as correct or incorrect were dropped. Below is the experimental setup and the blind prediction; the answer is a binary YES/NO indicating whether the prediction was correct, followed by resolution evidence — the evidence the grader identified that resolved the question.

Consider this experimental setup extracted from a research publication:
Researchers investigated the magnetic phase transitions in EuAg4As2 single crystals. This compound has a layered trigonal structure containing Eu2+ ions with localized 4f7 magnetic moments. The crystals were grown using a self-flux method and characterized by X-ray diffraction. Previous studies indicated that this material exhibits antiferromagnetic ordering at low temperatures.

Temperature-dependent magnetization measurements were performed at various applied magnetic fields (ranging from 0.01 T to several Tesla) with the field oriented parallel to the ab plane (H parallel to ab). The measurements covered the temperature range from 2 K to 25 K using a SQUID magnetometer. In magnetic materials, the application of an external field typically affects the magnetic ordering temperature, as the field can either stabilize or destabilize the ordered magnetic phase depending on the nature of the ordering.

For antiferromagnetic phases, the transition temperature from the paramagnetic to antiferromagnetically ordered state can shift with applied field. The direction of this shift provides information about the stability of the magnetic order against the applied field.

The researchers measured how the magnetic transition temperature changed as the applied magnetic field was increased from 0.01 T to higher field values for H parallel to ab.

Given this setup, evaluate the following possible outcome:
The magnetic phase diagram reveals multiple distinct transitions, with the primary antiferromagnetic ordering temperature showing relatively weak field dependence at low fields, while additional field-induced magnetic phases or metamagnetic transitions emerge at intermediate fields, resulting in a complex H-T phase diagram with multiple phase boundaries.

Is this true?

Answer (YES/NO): YES